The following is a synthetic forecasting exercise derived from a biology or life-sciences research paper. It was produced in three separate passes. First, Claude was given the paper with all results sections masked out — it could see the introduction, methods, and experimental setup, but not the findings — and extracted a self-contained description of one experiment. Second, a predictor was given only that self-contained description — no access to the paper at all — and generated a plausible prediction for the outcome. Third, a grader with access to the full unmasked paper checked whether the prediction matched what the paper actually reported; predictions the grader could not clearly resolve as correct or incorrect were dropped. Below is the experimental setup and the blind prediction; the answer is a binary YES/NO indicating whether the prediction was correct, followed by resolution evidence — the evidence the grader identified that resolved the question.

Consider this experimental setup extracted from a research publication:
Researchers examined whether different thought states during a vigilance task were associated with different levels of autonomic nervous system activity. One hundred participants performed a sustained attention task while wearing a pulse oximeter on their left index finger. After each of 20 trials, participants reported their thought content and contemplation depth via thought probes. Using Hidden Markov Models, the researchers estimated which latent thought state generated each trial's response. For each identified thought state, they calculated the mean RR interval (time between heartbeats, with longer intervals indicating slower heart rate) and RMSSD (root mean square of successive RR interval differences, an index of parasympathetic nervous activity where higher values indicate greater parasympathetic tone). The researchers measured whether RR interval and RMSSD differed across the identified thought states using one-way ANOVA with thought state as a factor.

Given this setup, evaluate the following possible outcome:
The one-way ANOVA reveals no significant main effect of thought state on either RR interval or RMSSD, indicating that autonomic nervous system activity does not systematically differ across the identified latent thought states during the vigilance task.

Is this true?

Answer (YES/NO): YES